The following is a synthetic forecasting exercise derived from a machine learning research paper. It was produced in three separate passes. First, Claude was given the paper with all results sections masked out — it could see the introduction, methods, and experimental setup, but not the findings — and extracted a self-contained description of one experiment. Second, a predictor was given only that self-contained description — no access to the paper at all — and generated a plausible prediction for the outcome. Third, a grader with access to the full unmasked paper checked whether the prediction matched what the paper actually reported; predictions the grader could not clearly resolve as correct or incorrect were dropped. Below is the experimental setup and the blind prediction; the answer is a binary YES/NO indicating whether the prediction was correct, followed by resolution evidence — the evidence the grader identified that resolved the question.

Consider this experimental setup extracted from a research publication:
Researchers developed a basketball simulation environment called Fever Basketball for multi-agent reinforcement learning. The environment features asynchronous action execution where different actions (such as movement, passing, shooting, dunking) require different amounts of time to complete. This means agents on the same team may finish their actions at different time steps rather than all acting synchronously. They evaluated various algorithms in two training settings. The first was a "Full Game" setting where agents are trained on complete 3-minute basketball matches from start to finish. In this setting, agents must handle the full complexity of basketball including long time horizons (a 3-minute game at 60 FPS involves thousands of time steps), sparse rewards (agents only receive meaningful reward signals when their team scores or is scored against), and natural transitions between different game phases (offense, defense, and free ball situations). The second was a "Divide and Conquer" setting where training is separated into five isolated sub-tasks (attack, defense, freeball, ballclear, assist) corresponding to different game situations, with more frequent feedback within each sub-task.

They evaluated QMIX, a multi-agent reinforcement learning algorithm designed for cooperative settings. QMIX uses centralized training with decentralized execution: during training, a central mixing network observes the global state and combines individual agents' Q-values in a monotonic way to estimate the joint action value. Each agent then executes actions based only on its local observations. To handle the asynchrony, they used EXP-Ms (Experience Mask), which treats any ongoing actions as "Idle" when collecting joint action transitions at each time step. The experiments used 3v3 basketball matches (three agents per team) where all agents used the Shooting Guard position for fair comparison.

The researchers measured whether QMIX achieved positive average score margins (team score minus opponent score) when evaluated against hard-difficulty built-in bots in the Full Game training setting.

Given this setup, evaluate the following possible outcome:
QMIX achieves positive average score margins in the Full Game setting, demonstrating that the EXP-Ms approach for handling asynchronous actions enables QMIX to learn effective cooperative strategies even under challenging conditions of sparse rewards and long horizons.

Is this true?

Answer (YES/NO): NO